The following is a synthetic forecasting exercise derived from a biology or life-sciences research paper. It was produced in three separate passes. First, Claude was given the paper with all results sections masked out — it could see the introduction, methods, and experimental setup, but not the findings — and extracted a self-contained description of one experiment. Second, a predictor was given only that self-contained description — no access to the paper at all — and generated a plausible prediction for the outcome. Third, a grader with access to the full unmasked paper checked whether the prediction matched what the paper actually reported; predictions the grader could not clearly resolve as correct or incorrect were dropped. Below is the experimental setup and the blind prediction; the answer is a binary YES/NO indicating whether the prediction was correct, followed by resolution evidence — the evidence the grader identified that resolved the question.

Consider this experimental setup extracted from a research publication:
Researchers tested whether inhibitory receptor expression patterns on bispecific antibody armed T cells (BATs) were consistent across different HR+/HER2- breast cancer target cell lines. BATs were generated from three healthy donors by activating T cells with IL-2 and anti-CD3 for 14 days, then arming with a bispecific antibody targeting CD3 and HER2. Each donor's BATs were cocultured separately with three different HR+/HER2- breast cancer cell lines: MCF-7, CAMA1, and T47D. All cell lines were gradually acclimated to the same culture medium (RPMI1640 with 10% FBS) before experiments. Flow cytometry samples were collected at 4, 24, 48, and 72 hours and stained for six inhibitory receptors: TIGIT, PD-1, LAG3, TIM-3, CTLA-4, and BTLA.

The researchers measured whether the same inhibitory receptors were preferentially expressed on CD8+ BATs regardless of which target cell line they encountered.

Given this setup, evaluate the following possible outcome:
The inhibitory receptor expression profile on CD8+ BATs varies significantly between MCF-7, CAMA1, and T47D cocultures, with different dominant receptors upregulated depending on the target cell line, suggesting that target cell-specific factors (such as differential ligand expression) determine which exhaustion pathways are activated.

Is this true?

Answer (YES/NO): NO